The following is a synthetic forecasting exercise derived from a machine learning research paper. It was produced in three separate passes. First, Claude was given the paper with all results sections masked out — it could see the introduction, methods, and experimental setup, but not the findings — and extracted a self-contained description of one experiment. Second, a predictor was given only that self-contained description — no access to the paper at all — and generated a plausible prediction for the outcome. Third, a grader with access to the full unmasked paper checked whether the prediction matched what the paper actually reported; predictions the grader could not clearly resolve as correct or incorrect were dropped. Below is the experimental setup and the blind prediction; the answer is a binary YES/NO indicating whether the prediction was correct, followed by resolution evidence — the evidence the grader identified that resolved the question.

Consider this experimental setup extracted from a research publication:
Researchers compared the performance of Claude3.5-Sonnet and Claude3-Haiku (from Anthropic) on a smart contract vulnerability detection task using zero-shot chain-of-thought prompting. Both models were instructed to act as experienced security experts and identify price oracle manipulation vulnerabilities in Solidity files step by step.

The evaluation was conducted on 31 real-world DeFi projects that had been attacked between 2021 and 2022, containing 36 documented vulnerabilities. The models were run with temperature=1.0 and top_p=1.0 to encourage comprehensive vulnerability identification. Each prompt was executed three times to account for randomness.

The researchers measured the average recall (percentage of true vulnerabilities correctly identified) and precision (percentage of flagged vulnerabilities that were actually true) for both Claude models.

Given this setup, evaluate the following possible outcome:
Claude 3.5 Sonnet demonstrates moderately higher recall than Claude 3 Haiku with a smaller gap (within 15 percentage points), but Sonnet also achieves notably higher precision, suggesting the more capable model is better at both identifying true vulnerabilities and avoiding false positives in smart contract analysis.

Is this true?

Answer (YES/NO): NO